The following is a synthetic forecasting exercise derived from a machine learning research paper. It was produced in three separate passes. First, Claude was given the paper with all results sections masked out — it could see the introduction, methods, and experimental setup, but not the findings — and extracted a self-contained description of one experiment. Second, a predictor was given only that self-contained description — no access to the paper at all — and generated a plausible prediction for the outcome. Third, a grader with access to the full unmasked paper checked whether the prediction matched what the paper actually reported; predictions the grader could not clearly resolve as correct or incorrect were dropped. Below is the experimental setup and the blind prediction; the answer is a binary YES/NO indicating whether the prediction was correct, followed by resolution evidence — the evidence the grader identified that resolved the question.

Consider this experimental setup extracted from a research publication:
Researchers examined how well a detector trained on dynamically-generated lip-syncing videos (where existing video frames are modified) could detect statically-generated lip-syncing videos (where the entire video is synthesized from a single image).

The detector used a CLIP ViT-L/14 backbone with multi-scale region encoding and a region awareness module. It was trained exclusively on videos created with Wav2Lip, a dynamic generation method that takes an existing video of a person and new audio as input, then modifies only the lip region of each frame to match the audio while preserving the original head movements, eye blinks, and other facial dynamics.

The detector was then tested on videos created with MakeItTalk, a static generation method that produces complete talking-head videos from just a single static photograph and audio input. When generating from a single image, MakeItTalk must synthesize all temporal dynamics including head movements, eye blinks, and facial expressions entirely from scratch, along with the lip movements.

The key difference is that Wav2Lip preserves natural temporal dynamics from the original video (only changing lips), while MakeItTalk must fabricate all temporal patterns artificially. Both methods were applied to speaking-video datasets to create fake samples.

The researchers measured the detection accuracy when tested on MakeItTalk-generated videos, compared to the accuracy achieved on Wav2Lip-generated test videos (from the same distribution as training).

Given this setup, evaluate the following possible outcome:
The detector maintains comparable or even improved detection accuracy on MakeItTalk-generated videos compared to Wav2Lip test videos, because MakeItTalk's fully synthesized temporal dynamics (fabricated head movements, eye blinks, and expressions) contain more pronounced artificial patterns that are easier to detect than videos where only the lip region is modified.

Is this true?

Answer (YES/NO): YES